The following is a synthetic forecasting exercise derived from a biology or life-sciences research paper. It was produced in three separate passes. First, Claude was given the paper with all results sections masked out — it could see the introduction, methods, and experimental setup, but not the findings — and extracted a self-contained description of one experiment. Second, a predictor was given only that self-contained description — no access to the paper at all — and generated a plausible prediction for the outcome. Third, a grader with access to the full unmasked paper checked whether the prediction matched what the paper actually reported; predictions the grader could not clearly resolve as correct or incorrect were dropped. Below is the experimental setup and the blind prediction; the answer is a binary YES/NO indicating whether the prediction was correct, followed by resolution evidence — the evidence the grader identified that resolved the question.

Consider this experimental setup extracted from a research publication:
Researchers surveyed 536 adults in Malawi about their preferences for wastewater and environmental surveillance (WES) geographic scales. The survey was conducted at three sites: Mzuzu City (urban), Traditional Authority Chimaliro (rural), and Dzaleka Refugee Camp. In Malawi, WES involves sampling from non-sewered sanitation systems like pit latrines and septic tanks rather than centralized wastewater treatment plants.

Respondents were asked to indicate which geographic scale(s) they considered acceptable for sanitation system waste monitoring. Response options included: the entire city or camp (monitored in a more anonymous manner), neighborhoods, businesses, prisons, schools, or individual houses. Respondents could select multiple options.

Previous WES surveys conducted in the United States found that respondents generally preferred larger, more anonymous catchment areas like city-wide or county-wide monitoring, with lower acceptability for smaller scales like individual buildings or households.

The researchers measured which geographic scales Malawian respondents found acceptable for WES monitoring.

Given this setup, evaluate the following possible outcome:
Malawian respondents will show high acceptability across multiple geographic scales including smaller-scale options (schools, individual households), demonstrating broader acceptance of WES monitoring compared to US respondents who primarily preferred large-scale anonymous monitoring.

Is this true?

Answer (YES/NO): YES